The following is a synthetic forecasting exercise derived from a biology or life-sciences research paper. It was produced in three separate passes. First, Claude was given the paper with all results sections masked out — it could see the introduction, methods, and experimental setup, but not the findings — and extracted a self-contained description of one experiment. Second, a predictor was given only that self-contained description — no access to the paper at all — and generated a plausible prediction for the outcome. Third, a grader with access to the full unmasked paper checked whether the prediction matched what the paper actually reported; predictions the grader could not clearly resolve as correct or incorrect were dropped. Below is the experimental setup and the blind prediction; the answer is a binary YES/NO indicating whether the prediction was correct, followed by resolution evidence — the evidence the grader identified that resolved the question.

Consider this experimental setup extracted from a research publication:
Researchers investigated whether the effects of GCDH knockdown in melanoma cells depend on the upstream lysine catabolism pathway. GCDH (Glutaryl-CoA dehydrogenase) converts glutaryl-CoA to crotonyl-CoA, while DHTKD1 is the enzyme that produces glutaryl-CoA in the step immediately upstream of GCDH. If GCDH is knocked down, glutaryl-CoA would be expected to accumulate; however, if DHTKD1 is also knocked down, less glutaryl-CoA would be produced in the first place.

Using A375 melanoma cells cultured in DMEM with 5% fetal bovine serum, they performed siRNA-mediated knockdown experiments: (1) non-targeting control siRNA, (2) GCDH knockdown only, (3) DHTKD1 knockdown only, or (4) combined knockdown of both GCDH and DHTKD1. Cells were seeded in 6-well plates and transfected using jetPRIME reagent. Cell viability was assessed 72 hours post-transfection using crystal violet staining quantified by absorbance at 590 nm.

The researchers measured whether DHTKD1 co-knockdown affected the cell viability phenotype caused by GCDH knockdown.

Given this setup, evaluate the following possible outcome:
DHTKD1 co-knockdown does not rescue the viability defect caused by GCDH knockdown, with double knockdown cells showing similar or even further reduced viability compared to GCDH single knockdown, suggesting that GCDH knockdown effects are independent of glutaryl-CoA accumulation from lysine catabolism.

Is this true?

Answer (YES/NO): NO